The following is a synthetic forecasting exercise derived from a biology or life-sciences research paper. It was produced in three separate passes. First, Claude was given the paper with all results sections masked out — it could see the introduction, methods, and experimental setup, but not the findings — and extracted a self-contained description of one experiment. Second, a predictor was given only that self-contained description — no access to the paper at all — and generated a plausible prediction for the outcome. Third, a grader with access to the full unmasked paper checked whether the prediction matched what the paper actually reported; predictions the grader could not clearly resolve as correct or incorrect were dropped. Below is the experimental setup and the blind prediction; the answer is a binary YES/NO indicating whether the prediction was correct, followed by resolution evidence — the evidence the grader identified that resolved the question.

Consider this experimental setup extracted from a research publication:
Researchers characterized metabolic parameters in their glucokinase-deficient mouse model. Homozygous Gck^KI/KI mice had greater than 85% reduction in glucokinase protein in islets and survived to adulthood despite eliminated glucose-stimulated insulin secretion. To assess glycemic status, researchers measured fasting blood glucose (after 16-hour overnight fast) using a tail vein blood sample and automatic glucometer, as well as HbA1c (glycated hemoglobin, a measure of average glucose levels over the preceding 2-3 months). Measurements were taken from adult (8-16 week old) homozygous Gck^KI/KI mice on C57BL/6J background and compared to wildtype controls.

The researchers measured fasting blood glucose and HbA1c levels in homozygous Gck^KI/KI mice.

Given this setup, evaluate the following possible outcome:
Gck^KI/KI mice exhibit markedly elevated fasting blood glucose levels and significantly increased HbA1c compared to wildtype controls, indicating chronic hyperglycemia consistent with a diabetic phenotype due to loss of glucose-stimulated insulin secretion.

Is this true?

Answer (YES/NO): YES